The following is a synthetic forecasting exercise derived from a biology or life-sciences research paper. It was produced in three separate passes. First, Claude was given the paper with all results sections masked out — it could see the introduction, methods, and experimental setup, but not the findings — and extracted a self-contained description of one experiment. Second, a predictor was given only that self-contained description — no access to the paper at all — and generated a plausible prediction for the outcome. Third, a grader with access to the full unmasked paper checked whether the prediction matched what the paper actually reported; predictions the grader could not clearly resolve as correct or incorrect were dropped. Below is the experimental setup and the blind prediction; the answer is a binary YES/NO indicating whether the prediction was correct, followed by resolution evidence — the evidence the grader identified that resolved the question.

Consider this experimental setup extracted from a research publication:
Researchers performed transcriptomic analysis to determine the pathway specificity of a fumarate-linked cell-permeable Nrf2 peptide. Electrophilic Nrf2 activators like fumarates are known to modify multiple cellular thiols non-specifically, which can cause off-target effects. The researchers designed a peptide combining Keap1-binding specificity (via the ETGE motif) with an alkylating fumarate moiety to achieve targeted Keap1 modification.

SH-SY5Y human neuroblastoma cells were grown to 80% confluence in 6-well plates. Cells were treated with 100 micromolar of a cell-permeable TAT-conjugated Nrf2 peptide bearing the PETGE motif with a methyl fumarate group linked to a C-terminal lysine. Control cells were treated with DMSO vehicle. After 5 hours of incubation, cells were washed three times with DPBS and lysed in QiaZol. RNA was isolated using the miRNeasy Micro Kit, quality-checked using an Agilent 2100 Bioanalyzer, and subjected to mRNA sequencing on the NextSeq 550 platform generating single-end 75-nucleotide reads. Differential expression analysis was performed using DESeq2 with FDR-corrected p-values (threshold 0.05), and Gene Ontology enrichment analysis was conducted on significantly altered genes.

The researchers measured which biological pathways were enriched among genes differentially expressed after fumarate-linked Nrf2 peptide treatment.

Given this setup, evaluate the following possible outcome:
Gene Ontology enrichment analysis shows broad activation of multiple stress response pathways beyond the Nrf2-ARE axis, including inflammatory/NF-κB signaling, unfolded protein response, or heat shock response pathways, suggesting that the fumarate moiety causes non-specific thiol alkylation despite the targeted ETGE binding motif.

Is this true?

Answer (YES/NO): NO